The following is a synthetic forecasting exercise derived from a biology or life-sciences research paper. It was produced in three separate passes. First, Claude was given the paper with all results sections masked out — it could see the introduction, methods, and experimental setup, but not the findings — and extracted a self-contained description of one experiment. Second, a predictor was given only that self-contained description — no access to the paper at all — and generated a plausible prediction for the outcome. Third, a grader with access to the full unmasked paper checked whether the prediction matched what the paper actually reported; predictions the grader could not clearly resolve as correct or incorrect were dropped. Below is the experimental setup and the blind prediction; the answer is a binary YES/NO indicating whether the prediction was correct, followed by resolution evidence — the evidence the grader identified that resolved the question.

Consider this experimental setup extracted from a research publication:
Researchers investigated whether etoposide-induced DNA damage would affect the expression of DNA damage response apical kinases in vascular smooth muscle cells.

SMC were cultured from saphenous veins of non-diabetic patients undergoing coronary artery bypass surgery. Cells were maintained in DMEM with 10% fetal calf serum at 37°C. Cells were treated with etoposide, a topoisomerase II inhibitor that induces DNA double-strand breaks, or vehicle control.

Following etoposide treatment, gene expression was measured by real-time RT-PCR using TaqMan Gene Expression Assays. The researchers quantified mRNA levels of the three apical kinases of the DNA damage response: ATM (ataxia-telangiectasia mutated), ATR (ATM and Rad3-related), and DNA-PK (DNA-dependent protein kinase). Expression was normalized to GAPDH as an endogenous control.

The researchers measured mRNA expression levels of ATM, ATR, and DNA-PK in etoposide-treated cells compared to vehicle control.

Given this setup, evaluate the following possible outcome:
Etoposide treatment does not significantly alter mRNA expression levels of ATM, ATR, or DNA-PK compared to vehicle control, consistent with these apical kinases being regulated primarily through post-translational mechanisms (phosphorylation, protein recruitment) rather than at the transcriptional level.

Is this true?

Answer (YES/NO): NO